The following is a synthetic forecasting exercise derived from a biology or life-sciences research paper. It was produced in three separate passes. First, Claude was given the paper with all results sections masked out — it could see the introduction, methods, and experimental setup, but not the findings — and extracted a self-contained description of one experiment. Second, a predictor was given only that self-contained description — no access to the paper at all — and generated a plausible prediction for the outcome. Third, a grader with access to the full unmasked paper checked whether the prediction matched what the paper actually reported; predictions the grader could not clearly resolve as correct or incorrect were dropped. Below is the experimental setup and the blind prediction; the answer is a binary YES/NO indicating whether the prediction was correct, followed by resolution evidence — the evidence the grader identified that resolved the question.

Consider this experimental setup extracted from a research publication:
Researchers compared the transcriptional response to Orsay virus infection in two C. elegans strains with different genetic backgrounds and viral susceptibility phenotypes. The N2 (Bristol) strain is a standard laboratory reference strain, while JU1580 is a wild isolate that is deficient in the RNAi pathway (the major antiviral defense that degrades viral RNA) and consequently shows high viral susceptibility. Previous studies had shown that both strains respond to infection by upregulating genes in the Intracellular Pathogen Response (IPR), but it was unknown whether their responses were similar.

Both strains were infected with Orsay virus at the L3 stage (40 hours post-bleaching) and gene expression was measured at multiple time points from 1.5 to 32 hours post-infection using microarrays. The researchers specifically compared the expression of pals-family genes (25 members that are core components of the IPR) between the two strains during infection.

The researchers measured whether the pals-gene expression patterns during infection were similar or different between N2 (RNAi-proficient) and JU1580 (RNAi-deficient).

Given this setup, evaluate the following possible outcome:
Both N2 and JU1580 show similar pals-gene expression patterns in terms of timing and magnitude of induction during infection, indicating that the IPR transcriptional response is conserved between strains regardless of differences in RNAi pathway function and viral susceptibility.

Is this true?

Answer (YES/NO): NO